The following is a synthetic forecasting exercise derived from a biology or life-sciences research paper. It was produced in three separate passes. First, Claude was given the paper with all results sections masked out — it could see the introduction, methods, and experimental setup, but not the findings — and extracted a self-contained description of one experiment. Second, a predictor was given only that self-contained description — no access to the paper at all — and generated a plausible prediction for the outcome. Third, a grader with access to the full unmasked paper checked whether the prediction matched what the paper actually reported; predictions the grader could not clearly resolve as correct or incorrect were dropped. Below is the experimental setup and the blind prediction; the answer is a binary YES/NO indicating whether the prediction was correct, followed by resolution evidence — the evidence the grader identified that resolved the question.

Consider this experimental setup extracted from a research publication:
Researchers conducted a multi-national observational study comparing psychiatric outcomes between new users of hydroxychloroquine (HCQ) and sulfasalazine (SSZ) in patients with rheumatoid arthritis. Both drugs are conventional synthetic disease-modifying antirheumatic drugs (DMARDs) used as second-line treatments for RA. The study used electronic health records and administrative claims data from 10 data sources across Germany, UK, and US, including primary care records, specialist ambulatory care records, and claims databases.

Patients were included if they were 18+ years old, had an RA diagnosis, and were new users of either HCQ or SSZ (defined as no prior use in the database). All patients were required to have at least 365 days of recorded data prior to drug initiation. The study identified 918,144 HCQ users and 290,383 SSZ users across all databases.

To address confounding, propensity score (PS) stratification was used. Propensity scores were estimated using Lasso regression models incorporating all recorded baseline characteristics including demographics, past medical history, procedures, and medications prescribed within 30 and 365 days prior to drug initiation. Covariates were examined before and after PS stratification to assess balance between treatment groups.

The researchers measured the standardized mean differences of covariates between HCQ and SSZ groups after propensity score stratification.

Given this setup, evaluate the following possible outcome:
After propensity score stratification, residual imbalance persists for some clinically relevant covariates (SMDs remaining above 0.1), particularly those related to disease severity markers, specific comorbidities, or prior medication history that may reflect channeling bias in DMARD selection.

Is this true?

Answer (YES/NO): NO